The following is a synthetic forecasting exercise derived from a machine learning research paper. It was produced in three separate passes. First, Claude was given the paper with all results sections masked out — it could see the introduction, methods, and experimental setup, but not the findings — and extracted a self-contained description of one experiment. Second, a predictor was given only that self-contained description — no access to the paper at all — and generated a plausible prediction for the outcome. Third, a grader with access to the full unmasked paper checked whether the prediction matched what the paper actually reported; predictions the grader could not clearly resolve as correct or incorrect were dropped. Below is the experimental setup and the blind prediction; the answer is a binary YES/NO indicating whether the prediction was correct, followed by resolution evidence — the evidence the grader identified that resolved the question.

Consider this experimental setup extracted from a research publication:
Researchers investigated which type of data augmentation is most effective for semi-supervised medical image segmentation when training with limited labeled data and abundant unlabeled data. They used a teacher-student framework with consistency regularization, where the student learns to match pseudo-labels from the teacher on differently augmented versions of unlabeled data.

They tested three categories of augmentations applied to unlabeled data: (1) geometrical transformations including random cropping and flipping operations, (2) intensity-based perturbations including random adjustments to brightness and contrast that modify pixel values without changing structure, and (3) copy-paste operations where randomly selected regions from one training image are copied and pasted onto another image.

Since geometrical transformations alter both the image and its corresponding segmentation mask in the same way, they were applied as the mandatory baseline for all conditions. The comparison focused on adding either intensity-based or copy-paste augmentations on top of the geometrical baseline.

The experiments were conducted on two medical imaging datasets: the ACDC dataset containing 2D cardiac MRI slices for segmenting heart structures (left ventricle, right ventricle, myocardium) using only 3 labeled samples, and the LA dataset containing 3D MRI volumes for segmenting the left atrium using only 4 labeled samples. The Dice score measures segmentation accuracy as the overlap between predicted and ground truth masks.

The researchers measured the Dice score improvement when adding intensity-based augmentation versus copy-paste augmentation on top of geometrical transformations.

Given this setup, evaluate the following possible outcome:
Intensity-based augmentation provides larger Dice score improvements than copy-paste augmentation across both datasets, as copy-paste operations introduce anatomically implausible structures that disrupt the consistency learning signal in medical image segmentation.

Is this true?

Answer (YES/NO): NO